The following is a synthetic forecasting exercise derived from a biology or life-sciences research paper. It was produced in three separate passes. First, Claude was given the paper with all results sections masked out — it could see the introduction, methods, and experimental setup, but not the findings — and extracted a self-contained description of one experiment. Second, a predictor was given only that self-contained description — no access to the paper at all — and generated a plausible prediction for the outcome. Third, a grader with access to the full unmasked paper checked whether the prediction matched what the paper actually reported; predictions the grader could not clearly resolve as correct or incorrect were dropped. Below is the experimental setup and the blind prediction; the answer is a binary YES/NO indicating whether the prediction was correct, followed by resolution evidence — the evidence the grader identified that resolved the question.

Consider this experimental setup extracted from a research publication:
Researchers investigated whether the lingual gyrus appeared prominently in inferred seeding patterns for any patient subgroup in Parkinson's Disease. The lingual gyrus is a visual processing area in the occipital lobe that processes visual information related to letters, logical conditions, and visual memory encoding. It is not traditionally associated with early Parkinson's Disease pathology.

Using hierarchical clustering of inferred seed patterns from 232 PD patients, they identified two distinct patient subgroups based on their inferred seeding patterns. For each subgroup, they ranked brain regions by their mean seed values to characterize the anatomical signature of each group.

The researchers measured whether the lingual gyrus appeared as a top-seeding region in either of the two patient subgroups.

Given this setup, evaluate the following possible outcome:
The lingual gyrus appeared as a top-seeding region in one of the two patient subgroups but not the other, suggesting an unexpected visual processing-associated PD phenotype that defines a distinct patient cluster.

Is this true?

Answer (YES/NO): YES